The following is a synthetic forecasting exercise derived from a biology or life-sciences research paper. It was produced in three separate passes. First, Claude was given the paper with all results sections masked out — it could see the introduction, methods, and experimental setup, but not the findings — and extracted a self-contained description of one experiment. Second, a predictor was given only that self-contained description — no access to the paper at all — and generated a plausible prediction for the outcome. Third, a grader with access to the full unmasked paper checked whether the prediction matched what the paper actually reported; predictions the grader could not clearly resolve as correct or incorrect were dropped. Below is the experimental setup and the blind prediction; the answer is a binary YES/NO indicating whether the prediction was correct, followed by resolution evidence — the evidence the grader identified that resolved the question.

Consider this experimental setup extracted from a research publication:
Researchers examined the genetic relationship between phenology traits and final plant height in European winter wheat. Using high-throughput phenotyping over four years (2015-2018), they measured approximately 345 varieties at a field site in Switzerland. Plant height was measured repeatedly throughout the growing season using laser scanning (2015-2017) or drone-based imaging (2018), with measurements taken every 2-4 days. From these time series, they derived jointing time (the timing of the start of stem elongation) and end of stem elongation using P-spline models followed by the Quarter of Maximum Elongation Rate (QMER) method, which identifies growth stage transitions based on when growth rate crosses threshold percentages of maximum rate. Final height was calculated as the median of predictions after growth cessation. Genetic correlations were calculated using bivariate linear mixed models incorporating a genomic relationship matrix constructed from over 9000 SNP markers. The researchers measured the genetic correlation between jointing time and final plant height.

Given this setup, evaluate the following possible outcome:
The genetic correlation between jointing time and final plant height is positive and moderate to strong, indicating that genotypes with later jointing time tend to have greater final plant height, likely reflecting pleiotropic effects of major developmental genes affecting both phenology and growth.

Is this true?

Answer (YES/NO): NO